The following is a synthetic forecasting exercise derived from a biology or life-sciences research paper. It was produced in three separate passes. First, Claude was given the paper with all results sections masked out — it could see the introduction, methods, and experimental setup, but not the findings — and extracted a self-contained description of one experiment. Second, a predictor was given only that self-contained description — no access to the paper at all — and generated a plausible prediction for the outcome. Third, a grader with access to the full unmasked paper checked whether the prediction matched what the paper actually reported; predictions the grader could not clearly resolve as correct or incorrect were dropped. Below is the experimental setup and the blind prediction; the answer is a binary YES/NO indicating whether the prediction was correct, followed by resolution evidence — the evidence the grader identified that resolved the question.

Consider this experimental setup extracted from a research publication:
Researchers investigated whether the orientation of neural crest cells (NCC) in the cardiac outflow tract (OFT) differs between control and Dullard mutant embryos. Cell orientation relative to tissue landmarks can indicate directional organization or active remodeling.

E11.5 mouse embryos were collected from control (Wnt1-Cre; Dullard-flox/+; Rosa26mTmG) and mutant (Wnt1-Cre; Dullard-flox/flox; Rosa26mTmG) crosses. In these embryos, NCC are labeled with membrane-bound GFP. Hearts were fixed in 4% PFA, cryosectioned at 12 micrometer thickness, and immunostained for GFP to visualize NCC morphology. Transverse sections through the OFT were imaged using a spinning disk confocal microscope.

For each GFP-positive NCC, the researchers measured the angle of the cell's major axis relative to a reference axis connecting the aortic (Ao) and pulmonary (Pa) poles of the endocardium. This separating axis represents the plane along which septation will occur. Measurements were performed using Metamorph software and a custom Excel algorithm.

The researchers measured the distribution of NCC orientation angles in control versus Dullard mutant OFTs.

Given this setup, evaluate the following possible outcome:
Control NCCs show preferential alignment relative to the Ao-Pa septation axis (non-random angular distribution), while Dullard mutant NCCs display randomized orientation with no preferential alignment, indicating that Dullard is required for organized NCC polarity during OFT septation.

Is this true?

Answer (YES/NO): NO